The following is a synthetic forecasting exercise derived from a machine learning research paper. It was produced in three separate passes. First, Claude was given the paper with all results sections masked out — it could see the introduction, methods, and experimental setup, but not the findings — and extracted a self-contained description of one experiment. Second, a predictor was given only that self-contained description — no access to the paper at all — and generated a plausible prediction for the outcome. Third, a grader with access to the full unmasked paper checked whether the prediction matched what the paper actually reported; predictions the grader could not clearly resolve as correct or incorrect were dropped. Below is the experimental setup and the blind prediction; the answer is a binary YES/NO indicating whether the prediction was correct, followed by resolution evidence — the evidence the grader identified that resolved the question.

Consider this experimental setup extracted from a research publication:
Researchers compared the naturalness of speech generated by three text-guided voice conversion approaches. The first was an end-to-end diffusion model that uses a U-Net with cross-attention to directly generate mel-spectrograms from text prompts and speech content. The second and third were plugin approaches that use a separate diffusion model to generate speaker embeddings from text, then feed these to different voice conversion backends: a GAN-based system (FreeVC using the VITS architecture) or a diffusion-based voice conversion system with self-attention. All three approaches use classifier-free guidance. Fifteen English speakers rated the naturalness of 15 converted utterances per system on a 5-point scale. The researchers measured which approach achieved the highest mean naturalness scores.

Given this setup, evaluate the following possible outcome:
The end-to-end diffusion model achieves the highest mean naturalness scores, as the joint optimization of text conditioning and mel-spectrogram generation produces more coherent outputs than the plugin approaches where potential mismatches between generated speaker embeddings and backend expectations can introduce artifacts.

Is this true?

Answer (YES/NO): NO